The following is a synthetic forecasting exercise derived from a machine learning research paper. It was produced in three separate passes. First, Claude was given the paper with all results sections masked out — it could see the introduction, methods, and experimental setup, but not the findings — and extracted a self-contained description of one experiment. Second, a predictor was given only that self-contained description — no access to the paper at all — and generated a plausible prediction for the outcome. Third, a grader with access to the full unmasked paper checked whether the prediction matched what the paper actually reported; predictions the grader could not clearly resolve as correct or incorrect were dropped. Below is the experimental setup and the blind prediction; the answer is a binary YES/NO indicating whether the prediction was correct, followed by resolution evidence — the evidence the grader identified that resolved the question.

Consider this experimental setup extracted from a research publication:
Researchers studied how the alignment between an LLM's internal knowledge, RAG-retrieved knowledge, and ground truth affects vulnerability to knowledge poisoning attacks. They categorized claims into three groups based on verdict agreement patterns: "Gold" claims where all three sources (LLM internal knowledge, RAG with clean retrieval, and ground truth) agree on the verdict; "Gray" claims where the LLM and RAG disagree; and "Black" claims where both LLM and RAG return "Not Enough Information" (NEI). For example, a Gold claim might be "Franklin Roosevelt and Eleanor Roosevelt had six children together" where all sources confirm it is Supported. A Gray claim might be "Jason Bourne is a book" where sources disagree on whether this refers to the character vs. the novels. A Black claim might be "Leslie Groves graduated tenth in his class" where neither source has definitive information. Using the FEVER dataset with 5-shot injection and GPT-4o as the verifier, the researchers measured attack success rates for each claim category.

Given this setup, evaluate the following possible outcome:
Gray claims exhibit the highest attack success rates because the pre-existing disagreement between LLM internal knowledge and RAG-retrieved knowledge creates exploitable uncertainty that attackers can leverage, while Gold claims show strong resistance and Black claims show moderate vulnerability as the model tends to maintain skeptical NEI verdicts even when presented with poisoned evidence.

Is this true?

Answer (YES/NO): NO